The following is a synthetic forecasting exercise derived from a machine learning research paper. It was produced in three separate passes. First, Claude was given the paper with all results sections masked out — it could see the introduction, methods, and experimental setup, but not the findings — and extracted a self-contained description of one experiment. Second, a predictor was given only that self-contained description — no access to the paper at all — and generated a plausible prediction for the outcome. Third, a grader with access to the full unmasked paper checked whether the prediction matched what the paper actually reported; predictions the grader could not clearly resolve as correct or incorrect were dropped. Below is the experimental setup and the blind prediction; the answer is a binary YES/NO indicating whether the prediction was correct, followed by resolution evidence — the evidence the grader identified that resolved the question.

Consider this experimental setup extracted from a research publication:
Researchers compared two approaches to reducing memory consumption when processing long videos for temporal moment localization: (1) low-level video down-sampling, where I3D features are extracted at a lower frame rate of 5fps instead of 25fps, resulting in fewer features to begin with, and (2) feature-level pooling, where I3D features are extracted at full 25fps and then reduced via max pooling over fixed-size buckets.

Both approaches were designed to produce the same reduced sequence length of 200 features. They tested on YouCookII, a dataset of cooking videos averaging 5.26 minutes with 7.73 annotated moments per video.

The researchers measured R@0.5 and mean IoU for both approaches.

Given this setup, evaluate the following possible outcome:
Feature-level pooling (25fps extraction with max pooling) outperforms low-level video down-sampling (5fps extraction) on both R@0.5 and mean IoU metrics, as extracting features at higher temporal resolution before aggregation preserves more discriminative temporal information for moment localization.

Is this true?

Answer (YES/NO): YES